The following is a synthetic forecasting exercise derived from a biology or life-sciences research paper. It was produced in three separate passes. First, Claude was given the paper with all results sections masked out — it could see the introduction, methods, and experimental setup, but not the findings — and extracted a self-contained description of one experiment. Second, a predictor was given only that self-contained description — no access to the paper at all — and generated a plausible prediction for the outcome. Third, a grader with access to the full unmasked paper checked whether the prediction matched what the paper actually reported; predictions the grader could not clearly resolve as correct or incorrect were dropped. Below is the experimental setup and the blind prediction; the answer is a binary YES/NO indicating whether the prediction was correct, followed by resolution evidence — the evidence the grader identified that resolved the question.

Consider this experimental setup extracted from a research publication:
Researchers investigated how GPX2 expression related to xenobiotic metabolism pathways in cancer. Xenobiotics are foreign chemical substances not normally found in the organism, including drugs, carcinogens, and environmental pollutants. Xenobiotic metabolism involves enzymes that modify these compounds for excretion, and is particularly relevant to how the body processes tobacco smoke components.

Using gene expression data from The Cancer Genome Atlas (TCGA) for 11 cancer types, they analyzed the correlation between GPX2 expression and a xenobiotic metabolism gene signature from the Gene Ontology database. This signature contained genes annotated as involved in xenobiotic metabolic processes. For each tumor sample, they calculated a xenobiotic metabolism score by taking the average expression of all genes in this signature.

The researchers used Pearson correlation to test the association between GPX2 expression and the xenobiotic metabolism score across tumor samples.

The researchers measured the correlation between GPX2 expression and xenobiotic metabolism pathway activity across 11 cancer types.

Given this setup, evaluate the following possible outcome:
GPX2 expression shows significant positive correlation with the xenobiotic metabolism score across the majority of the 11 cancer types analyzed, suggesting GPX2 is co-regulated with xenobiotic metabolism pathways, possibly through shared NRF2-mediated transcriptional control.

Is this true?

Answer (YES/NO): YES